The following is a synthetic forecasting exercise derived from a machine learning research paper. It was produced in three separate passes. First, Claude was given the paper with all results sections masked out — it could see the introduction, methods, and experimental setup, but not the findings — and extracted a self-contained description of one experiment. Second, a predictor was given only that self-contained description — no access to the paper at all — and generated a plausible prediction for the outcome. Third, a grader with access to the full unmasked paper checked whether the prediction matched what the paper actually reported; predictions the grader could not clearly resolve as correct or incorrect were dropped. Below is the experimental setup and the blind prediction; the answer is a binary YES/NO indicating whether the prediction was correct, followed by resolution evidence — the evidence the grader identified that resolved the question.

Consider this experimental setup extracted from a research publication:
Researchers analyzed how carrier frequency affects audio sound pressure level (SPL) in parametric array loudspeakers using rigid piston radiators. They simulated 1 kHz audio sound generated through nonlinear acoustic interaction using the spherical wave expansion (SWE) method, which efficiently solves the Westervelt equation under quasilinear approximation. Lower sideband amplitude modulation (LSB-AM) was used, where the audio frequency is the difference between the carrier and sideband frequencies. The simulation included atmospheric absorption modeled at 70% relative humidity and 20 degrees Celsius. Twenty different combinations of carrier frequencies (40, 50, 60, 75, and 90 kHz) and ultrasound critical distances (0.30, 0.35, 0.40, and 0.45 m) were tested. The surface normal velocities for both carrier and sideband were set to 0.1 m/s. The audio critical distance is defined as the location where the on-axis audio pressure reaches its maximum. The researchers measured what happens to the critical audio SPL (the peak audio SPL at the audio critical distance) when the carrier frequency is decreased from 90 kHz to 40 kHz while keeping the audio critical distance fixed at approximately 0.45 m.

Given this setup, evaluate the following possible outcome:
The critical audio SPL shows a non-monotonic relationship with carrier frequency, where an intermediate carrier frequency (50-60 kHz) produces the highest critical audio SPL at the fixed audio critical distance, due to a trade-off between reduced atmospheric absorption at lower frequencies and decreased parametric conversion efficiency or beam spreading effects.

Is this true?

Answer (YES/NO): NO